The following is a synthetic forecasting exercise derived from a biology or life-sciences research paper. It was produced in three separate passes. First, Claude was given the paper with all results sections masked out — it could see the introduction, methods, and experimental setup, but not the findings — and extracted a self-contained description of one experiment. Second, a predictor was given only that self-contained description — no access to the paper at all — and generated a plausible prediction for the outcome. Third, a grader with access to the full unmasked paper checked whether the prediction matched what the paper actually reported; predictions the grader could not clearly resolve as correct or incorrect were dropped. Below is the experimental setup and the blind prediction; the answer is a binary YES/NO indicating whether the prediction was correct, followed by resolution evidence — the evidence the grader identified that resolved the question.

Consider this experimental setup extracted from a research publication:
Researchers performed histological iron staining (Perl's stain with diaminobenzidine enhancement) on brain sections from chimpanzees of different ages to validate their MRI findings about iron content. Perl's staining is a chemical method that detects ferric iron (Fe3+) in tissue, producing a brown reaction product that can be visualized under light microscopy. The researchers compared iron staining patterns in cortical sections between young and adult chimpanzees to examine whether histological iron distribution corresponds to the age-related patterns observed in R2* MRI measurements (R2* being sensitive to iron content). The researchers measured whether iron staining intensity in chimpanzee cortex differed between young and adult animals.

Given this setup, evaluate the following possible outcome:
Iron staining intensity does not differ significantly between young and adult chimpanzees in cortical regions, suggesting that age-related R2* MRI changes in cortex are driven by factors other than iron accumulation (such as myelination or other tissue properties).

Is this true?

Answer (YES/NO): NO